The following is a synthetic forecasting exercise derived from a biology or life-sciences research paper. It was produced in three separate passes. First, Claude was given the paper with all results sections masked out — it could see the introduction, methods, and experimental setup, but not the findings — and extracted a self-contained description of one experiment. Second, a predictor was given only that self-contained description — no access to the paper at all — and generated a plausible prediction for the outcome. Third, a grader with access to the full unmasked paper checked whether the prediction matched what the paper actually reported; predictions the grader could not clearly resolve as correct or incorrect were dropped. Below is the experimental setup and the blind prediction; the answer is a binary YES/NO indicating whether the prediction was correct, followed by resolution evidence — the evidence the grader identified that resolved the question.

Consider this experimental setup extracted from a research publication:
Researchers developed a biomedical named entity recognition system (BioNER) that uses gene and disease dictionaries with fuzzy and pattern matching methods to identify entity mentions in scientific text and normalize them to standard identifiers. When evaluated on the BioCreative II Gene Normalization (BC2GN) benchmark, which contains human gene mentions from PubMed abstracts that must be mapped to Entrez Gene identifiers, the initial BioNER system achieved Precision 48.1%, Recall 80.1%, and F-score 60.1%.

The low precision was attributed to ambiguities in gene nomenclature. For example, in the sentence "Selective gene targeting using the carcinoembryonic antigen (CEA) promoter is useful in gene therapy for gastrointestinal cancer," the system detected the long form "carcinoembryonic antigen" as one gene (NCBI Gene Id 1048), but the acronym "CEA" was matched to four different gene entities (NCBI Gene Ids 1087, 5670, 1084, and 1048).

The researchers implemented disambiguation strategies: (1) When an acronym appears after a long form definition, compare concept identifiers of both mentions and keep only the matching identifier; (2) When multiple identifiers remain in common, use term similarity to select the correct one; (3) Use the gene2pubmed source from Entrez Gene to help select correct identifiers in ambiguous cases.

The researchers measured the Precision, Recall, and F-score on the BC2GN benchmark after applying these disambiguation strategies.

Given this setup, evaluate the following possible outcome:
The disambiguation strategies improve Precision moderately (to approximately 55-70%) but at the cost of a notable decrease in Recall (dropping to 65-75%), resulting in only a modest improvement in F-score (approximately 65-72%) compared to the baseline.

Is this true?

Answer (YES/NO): NO